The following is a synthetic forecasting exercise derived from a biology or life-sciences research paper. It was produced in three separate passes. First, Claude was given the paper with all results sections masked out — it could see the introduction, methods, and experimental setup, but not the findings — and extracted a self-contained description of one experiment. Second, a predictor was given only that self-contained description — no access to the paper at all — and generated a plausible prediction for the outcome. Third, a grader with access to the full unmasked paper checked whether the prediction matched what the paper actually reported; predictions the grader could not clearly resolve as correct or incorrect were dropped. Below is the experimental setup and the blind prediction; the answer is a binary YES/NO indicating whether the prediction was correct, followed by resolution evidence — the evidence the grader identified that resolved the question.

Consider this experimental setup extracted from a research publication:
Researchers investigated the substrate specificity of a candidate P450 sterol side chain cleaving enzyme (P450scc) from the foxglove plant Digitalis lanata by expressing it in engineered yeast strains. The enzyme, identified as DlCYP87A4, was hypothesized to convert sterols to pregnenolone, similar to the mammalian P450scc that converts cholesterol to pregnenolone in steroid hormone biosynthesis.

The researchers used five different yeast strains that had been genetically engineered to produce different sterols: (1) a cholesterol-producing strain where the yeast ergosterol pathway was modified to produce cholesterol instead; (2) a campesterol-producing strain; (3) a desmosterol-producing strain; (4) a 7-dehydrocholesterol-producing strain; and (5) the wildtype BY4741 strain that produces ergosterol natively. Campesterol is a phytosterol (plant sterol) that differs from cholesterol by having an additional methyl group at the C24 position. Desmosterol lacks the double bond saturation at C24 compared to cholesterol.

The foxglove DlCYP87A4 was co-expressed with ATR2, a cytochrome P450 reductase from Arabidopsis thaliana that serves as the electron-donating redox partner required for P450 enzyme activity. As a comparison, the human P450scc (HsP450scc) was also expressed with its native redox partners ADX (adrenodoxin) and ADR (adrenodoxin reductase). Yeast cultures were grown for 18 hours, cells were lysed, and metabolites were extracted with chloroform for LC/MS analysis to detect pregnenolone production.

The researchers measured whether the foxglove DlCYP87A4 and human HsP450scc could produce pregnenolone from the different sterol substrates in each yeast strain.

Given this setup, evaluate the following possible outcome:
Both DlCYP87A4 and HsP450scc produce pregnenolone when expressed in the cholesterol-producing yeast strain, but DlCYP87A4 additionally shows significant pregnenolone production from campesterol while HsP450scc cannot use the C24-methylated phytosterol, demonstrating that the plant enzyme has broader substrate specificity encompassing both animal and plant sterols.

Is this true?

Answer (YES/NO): YES